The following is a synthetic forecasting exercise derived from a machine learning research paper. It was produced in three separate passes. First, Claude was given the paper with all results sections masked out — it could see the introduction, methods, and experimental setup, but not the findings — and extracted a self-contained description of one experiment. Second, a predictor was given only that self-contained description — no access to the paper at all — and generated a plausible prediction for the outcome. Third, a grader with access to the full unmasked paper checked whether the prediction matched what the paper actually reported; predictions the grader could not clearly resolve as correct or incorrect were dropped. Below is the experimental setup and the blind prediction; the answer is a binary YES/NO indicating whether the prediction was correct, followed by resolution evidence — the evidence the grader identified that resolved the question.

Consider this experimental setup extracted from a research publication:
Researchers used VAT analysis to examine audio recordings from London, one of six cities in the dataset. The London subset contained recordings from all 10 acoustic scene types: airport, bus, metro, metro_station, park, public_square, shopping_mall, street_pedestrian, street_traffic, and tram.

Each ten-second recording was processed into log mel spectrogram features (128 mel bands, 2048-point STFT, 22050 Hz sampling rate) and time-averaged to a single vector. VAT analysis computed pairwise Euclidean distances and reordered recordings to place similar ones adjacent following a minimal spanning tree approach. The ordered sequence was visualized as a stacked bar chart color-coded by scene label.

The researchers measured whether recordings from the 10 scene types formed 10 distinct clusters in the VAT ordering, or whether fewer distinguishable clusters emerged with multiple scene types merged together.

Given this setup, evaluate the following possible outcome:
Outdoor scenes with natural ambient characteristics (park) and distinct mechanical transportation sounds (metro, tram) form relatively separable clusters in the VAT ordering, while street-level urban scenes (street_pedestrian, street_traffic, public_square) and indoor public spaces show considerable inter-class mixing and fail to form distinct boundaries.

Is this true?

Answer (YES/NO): NO